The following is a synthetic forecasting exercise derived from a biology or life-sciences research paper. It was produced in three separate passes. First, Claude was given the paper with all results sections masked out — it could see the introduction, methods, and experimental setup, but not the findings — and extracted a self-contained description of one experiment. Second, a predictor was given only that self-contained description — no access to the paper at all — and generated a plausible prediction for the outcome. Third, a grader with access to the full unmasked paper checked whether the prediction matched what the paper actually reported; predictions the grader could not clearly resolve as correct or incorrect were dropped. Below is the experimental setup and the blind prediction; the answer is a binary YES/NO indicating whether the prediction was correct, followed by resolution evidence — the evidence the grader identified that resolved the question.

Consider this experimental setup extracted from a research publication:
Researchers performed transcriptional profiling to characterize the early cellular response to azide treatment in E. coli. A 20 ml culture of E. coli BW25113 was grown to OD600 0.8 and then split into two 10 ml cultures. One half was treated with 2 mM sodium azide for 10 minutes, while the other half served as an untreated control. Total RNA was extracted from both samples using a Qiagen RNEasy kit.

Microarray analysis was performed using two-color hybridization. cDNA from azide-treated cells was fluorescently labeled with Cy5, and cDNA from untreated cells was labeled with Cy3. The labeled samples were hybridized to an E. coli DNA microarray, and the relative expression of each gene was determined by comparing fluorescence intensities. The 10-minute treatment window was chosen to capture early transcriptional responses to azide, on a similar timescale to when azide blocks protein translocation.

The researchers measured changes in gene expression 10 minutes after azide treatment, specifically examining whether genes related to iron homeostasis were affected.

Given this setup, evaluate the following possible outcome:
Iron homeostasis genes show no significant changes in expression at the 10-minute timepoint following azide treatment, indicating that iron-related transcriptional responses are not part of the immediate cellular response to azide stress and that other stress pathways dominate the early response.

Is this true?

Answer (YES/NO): NO